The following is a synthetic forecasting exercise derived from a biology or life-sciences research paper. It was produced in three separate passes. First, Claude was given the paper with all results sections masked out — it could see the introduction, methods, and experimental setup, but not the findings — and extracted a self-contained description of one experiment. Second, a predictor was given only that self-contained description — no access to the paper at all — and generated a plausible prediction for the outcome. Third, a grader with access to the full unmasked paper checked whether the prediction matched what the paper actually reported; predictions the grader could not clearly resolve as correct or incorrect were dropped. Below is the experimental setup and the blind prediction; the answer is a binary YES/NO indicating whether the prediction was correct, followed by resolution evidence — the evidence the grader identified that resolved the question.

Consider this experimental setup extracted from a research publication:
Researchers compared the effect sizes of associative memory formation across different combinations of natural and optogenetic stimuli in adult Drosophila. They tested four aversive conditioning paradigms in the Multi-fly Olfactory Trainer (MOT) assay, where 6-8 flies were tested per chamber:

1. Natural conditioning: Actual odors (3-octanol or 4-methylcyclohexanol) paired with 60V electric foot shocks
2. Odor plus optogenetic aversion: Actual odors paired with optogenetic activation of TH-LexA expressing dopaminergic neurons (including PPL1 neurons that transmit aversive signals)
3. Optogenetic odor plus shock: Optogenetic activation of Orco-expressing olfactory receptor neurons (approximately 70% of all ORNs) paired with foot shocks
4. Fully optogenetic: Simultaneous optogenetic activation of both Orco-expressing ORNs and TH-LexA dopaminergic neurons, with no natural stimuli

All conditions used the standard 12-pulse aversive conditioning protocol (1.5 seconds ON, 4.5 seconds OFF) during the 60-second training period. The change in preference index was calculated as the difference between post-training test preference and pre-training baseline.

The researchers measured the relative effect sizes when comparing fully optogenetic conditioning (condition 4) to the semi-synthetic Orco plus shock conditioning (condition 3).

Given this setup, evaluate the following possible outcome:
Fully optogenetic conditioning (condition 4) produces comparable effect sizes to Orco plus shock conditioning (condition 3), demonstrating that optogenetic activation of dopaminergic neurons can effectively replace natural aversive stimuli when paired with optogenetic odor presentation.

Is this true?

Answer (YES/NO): NO